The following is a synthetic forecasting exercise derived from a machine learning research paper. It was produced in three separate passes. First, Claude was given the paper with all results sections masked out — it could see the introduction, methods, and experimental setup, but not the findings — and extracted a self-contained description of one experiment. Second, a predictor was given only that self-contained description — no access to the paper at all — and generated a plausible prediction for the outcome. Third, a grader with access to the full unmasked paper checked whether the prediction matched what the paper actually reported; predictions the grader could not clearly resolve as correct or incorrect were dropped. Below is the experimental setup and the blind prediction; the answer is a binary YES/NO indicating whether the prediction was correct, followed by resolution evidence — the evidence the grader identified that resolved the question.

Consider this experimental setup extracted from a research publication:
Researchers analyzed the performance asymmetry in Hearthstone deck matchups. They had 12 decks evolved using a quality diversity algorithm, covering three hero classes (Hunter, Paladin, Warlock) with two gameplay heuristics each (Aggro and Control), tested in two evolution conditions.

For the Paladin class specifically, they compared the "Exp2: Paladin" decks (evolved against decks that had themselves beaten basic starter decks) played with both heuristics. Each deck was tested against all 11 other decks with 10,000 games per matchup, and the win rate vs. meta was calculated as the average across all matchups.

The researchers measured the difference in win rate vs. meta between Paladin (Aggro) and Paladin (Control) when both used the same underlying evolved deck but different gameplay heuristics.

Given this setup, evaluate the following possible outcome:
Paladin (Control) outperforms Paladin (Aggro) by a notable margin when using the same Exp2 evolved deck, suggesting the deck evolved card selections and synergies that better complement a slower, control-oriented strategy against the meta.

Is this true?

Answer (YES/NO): YES